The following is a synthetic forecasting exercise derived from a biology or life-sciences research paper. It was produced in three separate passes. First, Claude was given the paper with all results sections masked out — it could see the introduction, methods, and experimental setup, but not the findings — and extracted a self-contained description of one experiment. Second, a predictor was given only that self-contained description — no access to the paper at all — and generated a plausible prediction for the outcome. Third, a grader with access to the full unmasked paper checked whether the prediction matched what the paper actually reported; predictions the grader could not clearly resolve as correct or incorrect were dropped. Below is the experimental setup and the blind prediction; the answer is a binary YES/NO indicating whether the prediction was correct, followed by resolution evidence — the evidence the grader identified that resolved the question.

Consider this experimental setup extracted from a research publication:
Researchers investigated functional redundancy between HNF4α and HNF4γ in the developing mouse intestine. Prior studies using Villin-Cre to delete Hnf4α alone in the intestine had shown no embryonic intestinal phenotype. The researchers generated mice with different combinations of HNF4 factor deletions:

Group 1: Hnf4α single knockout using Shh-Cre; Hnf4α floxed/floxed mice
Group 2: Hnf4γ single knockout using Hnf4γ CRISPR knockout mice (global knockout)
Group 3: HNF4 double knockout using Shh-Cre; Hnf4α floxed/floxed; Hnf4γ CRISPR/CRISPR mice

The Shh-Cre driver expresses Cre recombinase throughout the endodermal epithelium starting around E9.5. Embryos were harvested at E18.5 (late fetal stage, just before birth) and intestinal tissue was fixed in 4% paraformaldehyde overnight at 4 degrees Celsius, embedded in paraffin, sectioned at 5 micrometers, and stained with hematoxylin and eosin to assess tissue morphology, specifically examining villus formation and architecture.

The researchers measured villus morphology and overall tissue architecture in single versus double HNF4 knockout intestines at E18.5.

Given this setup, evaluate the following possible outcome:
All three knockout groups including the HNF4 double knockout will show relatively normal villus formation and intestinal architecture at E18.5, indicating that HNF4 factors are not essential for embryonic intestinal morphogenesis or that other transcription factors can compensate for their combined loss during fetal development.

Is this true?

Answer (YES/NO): NO